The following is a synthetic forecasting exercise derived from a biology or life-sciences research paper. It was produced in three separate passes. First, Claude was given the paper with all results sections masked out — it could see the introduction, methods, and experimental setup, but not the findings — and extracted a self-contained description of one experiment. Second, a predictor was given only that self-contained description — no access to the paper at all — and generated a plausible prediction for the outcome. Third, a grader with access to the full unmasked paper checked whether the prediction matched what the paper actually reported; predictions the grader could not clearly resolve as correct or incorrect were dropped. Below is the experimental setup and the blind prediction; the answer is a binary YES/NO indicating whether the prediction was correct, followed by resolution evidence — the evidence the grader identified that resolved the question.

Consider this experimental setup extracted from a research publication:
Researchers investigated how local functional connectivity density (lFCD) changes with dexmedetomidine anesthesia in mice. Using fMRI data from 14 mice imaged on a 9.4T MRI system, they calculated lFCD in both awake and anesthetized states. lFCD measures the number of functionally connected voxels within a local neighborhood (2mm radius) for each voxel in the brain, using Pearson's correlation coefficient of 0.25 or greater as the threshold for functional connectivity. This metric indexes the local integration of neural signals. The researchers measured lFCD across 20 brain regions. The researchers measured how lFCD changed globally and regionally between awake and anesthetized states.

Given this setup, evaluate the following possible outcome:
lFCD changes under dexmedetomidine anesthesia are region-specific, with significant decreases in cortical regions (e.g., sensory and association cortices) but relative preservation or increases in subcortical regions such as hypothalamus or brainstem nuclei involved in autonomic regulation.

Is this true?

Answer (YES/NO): NO